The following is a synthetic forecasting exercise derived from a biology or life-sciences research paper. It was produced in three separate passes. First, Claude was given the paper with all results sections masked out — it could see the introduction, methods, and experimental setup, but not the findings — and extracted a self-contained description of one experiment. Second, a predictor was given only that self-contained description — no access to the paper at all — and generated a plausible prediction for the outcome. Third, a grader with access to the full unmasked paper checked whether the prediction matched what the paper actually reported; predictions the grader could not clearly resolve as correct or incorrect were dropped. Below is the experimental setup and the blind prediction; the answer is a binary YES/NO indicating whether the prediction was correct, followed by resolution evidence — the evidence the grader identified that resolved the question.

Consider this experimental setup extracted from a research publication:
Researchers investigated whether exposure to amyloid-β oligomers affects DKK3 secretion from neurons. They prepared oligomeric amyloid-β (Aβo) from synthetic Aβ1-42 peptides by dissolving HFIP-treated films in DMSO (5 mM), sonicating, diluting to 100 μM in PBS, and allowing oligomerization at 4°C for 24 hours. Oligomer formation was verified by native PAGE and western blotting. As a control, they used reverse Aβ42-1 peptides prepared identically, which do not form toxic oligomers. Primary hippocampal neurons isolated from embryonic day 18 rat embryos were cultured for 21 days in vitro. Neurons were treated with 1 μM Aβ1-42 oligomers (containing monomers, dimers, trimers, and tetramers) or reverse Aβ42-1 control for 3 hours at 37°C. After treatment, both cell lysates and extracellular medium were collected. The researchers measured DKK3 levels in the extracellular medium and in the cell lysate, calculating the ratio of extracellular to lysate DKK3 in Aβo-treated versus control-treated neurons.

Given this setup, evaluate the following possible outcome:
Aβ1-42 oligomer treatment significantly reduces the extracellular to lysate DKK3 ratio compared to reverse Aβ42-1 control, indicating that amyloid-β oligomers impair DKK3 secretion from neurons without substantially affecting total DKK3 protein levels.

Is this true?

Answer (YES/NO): NO